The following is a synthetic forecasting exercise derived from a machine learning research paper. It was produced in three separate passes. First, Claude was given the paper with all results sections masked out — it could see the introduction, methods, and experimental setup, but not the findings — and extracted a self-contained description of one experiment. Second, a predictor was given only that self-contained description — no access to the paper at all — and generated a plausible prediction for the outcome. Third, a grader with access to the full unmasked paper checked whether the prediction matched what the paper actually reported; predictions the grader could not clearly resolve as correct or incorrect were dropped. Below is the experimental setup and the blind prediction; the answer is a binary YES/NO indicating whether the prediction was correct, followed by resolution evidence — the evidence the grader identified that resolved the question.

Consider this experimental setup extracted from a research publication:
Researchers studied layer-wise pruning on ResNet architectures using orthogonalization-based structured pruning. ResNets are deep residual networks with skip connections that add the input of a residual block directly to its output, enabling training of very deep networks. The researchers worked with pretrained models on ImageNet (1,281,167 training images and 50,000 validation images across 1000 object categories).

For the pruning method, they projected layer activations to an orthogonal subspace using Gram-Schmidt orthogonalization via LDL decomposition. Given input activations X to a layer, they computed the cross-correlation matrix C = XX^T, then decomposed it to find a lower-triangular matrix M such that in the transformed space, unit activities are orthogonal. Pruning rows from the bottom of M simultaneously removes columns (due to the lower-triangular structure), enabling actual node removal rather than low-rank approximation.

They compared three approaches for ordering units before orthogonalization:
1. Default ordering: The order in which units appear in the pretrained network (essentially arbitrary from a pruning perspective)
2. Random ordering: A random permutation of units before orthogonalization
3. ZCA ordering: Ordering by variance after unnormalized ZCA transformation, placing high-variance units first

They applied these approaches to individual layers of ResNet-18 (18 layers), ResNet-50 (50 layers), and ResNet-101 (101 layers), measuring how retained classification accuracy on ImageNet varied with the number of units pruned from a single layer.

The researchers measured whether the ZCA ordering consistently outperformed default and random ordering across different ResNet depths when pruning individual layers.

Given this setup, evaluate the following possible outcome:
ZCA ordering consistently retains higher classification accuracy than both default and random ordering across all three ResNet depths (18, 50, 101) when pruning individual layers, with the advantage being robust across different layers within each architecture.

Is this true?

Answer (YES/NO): NO